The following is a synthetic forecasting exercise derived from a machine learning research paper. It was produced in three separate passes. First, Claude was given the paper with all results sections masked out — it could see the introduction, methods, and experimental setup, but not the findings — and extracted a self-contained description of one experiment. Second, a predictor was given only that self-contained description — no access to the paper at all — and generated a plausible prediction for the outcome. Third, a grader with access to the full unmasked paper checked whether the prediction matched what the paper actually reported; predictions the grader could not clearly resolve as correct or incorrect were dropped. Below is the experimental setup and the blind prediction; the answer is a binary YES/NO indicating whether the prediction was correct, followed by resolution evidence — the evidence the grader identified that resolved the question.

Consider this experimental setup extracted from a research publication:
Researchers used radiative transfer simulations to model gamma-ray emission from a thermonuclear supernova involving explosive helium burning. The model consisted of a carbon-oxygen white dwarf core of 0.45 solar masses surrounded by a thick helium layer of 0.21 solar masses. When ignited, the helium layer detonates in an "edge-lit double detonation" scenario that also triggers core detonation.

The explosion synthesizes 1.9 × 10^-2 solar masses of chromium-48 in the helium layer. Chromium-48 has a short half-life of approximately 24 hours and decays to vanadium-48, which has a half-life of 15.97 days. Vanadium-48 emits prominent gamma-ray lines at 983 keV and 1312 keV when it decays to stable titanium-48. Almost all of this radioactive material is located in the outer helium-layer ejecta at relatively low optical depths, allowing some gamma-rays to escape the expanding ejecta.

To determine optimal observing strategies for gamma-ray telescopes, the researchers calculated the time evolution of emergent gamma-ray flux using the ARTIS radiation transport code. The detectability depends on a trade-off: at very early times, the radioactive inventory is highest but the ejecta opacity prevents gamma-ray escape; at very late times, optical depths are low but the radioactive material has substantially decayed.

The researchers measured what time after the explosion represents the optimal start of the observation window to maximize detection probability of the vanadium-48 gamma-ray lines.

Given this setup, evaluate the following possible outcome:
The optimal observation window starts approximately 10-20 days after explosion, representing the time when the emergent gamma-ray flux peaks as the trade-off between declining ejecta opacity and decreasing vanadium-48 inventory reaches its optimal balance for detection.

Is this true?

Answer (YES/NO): YES